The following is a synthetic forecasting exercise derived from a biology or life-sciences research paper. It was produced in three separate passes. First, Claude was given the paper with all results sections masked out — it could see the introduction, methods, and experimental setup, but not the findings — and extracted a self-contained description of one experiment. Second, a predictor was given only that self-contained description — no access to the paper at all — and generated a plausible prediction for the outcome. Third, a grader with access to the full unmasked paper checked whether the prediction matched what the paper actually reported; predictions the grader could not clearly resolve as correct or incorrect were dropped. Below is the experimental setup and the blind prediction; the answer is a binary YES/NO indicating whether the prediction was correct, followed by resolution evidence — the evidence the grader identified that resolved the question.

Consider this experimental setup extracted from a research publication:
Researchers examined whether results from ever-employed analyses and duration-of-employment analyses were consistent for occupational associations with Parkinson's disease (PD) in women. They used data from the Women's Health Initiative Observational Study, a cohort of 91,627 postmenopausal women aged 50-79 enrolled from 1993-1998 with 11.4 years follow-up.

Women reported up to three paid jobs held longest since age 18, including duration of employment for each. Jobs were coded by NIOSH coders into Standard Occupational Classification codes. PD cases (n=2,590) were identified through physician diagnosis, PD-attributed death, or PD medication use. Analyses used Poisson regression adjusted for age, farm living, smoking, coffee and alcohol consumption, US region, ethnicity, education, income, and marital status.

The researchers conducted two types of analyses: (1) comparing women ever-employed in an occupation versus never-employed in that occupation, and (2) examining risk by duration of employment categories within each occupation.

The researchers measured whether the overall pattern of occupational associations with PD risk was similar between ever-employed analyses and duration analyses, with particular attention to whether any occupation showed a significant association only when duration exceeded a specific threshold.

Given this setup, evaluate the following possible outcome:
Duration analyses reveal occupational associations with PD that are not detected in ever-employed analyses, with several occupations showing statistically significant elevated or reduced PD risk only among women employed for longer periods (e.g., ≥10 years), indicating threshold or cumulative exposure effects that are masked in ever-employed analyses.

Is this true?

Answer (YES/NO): NO